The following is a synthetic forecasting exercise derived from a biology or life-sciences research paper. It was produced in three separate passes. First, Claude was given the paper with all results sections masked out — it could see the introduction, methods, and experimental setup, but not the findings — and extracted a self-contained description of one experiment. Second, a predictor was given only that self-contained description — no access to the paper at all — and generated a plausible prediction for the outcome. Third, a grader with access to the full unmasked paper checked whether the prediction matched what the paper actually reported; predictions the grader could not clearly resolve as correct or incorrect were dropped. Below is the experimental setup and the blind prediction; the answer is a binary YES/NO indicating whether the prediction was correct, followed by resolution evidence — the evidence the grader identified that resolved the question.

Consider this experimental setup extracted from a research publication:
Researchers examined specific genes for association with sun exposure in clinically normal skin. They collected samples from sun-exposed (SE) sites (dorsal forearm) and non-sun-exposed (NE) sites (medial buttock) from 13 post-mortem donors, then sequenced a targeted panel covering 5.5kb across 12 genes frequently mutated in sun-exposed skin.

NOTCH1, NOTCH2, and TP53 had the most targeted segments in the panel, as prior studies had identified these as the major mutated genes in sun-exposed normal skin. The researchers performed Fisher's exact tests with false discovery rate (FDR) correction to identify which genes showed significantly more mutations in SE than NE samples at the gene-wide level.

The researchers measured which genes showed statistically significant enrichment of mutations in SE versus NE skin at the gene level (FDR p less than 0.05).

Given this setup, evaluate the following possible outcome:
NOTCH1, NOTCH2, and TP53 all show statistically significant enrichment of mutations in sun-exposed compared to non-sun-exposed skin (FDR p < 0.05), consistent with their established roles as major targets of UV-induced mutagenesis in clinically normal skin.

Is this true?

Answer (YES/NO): NO